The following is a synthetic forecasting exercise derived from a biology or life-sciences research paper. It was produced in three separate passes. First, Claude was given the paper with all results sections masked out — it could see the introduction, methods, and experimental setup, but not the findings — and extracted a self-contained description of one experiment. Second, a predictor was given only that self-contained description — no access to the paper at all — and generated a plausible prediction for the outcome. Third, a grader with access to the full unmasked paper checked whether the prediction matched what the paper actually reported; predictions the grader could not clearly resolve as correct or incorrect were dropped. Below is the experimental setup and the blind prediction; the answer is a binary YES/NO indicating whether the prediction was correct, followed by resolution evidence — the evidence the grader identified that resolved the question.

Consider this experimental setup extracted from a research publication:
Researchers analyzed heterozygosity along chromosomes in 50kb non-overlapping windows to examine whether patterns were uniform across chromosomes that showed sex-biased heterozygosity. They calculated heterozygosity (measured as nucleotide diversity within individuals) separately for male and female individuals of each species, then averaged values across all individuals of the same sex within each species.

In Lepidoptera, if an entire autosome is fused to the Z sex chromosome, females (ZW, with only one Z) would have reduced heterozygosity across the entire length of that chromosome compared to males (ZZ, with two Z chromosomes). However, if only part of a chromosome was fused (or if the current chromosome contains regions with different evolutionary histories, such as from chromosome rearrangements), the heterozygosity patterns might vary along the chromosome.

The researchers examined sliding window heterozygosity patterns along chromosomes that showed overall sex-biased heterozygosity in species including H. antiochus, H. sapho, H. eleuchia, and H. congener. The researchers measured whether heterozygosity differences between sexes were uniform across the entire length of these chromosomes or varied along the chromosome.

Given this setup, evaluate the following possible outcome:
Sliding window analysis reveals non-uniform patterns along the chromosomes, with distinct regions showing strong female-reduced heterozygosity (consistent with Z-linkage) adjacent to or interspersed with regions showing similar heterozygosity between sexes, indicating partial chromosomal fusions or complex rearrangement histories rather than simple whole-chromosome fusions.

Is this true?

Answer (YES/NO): NO